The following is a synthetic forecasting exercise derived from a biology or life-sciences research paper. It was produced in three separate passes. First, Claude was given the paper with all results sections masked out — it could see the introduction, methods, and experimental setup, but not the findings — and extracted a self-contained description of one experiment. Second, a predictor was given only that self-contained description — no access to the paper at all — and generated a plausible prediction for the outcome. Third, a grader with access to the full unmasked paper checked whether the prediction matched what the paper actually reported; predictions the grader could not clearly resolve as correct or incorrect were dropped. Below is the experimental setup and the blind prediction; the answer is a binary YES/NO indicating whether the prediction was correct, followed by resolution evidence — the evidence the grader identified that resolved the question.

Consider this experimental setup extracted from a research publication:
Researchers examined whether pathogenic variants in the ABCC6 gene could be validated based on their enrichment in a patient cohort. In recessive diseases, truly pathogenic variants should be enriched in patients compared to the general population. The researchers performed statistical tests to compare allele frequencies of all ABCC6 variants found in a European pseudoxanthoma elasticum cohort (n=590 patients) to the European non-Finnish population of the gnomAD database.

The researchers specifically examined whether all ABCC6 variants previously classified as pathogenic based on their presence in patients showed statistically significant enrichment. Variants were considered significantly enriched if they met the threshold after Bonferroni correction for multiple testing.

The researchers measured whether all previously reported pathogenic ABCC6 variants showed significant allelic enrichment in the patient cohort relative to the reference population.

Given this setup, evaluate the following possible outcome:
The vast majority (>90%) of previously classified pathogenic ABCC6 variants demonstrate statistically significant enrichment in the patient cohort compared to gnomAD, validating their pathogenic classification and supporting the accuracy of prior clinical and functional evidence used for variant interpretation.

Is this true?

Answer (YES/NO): NO